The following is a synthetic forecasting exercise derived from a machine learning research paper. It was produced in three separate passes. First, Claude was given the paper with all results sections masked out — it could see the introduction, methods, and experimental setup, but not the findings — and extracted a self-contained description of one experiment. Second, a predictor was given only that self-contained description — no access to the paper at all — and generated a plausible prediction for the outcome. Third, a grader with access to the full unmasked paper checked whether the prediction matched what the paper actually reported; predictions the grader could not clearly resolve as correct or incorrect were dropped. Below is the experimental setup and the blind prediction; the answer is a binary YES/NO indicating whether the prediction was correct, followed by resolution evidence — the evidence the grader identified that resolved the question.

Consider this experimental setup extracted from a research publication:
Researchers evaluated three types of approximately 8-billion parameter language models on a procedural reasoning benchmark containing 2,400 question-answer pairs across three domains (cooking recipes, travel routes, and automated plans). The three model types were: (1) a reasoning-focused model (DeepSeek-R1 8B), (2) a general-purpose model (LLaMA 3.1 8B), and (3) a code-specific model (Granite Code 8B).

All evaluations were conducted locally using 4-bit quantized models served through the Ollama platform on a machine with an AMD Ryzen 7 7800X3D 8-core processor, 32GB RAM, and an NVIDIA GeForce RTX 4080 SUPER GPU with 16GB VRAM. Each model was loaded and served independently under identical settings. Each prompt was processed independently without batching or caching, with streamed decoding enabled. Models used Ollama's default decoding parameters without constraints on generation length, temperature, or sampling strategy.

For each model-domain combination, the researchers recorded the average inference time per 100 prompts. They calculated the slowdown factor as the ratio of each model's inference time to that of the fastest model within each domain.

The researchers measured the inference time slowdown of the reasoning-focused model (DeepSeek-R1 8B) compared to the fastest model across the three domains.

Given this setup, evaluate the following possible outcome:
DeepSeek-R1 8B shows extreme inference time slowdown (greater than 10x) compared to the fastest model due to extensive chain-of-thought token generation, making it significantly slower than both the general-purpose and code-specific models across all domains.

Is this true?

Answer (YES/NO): YES